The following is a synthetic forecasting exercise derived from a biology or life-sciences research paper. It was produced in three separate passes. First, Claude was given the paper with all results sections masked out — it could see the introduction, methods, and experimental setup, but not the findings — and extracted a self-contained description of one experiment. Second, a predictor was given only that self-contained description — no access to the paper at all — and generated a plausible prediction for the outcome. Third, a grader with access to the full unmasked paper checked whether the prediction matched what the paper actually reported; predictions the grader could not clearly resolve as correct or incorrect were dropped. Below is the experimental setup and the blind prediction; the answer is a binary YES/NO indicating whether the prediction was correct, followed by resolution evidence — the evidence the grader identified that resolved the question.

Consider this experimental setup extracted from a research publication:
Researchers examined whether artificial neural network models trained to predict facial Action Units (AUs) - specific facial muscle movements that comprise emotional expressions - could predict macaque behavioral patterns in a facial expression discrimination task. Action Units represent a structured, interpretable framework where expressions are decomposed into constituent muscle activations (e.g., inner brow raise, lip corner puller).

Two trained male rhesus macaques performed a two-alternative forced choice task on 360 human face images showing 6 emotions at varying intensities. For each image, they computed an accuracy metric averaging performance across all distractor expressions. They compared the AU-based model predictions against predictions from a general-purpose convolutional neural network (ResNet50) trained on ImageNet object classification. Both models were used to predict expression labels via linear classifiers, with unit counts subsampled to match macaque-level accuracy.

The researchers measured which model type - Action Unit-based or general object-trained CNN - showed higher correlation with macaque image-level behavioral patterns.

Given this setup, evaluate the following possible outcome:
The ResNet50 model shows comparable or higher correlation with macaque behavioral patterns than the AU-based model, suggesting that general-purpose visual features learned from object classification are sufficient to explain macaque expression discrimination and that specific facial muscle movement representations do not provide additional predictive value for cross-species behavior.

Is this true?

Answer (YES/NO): YES